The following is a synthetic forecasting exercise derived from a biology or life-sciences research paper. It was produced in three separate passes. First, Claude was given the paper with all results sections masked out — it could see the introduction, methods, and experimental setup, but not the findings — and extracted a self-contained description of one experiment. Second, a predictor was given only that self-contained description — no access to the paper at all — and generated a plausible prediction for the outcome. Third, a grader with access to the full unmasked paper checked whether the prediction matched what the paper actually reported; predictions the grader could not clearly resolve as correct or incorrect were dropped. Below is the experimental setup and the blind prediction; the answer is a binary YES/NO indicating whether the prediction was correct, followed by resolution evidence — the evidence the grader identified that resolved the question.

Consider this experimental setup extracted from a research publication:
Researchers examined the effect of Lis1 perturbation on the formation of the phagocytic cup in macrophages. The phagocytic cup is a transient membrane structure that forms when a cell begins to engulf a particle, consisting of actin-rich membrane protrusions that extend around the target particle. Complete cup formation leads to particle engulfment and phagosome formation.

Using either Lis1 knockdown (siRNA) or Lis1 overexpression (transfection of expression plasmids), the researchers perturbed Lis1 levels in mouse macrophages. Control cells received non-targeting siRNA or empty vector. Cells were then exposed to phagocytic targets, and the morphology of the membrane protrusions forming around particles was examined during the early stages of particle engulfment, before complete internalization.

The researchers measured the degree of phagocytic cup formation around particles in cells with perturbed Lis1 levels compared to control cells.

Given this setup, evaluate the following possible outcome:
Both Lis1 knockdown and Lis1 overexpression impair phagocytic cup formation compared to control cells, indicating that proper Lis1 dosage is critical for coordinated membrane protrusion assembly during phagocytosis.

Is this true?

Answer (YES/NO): YES